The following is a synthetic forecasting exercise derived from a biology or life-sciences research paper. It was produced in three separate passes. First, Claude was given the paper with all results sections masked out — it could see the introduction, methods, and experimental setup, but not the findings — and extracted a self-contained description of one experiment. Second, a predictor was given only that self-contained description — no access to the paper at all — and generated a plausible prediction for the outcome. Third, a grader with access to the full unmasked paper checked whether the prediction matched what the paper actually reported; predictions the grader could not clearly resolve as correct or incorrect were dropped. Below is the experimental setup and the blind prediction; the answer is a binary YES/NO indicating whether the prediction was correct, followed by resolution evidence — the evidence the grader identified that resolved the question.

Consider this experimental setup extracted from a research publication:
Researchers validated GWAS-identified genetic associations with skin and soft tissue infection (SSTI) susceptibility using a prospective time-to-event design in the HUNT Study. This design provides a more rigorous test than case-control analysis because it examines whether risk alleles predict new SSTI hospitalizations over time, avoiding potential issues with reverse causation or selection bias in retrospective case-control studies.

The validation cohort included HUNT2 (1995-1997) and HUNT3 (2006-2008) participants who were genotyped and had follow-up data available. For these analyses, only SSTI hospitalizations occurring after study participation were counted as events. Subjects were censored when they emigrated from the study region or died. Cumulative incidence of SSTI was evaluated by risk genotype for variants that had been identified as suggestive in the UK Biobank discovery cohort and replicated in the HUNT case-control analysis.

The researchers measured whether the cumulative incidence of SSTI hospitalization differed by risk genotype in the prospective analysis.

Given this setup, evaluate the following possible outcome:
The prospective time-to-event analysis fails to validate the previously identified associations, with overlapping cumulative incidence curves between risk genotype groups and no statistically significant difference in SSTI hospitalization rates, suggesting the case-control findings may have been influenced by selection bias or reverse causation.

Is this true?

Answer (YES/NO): NO